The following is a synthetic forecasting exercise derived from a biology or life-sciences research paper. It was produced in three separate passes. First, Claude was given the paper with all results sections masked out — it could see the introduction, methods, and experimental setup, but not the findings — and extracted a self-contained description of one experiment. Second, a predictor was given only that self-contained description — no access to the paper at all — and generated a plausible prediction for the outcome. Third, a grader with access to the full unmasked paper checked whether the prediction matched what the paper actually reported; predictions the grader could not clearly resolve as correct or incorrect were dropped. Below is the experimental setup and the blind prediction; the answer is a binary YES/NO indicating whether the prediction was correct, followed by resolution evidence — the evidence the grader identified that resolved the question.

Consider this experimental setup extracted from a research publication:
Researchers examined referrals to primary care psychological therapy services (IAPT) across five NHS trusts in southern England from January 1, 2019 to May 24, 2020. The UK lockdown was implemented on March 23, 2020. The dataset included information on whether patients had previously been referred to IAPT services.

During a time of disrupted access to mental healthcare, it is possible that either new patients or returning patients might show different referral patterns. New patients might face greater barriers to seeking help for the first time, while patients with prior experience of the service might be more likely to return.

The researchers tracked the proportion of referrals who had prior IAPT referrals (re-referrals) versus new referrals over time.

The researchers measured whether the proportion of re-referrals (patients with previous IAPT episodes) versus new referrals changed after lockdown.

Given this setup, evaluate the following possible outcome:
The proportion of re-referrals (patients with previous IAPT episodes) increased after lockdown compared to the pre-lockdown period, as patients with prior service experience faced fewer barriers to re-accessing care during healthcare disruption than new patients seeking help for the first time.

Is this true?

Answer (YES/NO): NO